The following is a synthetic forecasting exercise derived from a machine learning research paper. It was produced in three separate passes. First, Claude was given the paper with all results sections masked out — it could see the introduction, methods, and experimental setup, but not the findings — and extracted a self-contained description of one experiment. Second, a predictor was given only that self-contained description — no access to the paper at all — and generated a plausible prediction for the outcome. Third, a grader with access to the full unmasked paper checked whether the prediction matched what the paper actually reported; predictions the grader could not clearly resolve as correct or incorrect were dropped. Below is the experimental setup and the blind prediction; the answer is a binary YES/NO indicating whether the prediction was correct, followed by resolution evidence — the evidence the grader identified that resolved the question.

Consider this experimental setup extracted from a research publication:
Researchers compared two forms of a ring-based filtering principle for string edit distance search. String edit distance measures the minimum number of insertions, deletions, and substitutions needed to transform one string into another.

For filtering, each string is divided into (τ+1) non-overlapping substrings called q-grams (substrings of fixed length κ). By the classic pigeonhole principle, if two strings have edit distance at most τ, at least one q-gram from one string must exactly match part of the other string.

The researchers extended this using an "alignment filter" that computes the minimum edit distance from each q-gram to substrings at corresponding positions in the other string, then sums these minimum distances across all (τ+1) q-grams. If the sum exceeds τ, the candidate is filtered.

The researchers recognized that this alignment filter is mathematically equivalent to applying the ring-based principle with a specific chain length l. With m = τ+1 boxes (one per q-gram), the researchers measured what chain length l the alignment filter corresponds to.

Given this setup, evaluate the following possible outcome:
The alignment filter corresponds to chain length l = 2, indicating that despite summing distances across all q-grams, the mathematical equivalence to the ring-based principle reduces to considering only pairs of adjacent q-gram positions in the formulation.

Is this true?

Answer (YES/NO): NO